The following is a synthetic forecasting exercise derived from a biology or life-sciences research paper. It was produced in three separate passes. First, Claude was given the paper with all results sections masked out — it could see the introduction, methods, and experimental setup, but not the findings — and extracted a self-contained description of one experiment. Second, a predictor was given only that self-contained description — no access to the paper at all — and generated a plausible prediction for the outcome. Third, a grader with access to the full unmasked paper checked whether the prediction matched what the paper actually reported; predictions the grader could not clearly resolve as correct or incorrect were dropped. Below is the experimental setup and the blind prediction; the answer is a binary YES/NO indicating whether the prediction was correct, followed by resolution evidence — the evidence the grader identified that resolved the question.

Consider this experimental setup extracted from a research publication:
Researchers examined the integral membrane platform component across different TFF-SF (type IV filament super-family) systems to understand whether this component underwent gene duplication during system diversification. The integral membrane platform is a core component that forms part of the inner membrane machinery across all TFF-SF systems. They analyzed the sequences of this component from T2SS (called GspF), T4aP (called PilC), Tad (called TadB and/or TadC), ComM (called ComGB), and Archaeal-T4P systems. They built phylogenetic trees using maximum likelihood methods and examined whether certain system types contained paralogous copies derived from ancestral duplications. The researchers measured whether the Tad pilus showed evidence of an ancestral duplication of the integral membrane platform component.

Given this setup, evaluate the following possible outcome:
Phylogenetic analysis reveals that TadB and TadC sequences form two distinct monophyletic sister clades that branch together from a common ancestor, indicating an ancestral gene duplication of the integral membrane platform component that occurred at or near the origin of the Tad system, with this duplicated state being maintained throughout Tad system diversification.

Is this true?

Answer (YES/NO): NO